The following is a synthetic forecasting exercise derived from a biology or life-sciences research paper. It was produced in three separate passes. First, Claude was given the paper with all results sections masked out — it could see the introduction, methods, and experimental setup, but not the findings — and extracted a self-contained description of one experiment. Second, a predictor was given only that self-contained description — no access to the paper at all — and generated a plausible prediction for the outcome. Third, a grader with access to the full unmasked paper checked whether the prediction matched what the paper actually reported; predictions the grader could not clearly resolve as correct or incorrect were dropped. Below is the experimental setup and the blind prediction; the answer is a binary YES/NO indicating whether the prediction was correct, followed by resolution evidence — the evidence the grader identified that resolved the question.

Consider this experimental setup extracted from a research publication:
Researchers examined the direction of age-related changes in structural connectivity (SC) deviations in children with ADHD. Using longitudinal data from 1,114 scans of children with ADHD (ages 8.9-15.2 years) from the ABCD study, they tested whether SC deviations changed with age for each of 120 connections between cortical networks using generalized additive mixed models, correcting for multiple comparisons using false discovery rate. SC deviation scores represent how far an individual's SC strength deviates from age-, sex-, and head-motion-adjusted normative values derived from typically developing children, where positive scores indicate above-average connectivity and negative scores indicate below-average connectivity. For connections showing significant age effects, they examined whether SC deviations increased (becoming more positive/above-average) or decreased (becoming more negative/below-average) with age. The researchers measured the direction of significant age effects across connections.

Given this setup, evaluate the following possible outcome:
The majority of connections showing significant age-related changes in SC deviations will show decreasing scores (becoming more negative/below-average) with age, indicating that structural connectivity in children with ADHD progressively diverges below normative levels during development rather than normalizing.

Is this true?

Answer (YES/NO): NO